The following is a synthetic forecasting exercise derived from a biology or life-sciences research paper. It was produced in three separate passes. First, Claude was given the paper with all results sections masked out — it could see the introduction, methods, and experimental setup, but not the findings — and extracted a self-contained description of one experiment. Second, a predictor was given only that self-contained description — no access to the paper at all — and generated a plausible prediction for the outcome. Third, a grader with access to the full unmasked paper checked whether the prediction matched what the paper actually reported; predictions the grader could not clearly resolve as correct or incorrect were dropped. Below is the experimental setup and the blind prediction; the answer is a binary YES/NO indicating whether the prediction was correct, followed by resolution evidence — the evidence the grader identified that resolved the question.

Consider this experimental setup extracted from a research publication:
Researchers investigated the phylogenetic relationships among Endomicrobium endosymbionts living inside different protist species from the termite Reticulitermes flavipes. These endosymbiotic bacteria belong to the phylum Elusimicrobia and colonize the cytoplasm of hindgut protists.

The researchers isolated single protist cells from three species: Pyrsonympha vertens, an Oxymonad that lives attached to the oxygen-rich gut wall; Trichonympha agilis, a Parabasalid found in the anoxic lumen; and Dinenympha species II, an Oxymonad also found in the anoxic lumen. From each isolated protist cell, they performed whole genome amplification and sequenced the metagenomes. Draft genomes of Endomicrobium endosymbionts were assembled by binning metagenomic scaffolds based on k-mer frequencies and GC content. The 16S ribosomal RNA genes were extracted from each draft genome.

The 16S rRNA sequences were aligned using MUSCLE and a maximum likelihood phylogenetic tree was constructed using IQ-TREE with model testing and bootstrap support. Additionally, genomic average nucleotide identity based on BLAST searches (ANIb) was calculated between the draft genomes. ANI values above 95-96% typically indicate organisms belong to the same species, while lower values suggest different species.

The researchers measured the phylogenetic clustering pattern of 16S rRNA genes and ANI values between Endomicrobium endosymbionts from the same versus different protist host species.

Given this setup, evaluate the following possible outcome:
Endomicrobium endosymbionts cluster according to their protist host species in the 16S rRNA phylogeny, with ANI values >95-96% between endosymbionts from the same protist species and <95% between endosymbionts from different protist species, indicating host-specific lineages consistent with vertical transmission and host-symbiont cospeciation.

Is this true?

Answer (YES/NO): YES